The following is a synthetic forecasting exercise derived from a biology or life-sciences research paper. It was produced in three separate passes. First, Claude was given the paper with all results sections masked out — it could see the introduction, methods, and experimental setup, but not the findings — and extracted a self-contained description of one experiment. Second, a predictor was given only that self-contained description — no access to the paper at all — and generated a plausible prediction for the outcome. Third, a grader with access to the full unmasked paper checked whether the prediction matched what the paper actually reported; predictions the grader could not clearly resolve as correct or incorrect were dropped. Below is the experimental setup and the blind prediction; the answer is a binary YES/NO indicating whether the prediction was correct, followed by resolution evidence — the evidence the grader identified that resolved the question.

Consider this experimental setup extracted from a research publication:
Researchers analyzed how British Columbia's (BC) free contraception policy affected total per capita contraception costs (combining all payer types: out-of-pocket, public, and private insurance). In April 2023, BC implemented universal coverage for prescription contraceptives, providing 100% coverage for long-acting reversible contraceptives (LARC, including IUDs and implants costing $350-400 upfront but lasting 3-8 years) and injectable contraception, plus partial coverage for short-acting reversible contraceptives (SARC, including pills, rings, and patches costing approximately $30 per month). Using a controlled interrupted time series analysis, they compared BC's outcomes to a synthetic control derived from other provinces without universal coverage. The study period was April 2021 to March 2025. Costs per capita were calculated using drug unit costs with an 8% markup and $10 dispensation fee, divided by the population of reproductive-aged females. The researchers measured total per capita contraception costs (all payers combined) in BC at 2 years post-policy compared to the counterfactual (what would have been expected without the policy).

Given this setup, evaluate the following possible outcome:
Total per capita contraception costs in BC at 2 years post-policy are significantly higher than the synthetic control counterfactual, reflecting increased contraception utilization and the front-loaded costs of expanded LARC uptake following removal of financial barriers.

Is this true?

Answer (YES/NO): NO